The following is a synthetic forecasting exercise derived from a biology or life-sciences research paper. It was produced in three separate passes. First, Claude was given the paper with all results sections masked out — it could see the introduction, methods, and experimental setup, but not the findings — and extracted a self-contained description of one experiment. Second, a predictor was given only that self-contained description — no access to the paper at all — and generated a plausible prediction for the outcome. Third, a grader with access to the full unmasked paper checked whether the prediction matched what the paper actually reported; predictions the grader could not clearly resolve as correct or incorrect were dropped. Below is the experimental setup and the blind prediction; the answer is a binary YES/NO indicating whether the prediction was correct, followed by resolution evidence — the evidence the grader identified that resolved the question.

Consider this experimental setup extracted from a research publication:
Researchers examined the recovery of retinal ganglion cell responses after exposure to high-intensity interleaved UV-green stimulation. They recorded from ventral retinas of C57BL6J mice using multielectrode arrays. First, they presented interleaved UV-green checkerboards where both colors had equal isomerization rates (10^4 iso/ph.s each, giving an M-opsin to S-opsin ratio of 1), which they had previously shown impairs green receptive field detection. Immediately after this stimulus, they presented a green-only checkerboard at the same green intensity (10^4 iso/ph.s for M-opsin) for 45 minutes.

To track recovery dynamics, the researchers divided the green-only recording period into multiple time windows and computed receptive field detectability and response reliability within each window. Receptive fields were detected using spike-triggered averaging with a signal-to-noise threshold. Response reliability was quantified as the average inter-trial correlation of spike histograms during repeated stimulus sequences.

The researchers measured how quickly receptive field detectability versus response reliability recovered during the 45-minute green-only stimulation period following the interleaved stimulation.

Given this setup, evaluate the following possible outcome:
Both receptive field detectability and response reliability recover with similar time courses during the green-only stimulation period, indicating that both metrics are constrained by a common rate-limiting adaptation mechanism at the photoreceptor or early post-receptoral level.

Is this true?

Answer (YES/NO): NO